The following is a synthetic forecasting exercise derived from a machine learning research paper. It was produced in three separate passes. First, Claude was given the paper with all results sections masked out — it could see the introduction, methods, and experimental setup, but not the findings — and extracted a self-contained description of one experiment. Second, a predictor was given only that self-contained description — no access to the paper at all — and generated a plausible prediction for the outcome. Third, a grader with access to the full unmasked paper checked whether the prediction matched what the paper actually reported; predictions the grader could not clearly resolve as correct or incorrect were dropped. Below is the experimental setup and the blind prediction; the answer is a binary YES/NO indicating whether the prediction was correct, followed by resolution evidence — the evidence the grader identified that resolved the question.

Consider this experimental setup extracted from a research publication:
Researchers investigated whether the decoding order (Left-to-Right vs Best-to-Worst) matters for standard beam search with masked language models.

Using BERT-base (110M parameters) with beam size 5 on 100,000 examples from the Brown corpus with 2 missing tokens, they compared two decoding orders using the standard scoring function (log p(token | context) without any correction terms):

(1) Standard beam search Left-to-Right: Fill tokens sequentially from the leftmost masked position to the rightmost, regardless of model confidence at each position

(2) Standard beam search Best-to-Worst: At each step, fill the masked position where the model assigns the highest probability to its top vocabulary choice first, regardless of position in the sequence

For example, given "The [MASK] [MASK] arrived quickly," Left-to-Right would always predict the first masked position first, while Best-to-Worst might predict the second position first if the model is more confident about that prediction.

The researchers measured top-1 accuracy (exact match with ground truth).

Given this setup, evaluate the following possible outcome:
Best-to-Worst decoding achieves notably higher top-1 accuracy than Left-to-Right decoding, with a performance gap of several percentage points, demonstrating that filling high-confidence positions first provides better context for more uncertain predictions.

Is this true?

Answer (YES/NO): NO